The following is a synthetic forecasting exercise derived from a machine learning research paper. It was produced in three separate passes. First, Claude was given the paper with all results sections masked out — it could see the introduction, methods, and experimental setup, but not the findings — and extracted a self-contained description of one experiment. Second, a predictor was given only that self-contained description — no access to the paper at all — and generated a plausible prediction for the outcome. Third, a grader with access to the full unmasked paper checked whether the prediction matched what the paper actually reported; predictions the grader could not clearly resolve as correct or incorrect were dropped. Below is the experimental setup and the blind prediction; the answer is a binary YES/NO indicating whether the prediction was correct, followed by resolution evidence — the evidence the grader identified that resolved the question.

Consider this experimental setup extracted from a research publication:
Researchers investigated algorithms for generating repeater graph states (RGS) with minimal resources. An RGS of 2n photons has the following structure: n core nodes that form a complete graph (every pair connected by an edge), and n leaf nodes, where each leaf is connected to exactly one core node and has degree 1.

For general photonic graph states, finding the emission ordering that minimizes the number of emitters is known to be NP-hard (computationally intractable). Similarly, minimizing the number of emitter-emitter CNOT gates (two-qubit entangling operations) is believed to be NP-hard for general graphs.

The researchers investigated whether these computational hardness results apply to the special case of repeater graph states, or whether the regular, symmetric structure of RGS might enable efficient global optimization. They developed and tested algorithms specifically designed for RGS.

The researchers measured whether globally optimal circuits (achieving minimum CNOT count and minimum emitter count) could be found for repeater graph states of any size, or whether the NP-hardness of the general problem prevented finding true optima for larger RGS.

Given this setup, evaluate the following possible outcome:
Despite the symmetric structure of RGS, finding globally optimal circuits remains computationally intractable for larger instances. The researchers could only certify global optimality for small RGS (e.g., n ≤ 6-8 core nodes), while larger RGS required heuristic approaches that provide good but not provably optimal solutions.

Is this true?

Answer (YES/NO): NO